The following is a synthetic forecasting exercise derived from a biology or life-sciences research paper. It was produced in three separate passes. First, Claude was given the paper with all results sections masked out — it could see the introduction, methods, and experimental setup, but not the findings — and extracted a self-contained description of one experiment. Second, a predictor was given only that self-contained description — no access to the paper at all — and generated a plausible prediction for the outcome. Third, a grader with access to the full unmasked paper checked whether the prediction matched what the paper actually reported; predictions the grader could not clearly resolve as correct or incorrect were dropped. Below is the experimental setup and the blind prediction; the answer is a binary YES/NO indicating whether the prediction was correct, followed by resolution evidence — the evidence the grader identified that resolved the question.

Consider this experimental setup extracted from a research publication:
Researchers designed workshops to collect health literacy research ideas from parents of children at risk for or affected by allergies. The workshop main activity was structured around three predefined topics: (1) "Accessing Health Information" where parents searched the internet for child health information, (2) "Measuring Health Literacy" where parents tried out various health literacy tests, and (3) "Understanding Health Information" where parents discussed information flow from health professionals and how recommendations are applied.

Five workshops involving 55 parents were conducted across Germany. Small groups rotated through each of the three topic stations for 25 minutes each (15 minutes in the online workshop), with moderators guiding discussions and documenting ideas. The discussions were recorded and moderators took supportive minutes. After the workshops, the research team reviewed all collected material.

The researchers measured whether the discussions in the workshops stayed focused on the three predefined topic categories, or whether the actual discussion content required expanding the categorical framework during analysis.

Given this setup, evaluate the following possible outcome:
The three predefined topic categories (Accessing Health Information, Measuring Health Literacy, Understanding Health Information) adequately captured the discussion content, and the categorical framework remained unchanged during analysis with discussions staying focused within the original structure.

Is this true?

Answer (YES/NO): NO